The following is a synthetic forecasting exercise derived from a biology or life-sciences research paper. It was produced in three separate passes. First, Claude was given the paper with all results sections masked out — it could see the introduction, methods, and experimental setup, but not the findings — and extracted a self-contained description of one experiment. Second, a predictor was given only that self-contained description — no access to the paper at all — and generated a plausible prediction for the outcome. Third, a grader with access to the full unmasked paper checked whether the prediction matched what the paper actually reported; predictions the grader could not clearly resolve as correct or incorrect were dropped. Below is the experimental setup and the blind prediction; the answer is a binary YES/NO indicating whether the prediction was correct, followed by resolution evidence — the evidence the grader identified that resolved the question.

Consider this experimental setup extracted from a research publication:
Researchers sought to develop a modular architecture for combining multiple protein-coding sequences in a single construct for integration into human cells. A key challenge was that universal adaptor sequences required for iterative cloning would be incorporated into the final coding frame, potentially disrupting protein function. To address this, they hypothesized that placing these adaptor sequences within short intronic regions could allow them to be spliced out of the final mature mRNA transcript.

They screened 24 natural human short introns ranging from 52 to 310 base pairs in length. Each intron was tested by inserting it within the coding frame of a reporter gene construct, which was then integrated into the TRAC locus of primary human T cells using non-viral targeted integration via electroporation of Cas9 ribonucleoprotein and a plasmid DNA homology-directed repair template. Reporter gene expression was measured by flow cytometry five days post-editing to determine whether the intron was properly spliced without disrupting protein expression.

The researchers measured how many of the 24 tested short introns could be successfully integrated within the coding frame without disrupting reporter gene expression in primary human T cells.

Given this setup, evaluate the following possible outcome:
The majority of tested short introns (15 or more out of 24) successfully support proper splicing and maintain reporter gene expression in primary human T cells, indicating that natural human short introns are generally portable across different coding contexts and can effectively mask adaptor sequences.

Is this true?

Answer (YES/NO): NO